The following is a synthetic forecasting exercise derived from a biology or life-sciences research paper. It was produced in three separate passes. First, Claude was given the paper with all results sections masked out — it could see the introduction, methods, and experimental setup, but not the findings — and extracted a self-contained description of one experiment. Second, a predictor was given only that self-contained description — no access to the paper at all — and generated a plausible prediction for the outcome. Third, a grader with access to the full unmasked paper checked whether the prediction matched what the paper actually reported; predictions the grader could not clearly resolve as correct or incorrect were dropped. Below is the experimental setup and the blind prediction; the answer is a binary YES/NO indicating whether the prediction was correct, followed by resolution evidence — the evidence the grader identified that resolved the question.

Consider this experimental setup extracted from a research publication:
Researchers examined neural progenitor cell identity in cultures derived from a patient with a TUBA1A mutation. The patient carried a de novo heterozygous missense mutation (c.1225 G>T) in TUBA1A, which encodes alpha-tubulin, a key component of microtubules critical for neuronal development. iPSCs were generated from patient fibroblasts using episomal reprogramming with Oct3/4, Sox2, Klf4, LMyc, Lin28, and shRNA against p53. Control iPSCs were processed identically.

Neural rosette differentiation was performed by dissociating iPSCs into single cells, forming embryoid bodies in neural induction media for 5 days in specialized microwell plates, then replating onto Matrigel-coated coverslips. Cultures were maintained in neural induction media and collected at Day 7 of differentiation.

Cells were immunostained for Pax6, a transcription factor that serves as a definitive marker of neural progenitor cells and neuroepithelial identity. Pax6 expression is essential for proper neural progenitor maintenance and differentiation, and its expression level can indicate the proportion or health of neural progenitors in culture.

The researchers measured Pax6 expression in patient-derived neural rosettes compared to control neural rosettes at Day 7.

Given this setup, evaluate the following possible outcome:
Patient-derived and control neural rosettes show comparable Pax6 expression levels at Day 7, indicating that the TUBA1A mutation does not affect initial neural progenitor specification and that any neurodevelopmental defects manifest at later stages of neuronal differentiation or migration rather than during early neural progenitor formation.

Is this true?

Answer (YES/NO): NO